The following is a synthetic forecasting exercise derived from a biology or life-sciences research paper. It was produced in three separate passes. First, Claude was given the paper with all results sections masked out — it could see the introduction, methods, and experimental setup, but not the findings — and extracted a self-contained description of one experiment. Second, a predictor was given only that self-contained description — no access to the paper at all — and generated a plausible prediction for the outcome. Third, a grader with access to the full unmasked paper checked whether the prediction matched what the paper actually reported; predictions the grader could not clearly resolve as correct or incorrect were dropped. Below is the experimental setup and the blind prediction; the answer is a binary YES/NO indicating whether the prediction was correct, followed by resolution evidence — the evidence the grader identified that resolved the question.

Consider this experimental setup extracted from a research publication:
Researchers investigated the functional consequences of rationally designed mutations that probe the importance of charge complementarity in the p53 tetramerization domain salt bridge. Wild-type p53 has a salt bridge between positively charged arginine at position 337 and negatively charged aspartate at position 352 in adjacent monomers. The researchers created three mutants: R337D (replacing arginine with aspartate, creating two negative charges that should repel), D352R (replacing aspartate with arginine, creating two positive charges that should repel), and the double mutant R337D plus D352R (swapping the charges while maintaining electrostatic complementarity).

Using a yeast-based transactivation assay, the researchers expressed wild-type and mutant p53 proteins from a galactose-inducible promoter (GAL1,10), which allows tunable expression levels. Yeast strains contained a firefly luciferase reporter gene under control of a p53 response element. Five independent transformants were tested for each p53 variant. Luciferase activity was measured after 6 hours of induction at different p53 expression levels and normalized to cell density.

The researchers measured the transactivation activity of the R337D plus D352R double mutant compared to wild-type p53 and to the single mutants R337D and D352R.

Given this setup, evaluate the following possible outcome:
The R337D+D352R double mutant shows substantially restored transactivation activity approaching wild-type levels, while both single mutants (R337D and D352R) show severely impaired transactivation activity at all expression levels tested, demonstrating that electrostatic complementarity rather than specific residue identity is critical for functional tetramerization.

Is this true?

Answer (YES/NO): NO